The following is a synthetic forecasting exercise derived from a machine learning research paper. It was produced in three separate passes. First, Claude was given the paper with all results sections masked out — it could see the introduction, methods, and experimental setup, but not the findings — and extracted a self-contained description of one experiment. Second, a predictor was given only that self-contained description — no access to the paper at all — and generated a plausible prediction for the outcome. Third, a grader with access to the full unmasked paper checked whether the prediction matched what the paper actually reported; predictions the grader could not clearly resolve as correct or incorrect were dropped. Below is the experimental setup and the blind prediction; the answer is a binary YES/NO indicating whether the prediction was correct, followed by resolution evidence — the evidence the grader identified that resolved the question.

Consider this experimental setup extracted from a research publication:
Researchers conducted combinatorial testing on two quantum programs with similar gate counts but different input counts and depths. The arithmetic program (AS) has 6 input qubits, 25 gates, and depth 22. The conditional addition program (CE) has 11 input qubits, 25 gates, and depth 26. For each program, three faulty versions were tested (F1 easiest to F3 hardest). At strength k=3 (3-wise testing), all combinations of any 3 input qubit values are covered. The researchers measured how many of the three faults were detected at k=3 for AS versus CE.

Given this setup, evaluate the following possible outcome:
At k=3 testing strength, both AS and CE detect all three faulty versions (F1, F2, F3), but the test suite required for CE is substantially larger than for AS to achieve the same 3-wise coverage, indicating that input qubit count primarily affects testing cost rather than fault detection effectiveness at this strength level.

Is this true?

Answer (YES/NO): NO